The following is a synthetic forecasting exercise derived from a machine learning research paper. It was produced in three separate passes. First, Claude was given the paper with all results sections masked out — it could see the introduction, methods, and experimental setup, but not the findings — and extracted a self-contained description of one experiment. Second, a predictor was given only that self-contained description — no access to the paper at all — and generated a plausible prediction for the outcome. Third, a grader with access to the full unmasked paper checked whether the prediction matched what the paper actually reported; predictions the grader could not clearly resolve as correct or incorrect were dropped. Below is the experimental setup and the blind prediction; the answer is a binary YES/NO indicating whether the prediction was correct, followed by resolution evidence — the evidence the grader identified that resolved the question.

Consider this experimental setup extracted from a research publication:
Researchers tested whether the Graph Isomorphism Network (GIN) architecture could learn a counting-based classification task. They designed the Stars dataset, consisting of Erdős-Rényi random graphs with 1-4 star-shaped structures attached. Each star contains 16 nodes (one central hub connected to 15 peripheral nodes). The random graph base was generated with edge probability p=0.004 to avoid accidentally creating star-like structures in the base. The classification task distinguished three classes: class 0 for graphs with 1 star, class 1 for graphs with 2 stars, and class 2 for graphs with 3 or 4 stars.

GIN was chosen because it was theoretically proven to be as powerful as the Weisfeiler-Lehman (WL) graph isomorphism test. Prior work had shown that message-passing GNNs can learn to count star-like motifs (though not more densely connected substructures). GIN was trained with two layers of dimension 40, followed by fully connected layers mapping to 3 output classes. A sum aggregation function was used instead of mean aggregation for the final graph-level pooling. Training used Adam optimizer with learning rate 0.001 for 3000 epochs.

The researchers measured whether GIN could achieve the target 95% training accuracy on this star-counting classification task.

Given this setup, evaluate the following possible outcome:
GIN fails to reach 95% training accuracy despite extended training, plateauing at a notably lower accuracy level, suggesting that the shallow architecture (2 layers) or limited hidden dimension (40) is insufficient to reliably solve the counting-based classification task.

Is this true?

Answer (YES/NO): NO